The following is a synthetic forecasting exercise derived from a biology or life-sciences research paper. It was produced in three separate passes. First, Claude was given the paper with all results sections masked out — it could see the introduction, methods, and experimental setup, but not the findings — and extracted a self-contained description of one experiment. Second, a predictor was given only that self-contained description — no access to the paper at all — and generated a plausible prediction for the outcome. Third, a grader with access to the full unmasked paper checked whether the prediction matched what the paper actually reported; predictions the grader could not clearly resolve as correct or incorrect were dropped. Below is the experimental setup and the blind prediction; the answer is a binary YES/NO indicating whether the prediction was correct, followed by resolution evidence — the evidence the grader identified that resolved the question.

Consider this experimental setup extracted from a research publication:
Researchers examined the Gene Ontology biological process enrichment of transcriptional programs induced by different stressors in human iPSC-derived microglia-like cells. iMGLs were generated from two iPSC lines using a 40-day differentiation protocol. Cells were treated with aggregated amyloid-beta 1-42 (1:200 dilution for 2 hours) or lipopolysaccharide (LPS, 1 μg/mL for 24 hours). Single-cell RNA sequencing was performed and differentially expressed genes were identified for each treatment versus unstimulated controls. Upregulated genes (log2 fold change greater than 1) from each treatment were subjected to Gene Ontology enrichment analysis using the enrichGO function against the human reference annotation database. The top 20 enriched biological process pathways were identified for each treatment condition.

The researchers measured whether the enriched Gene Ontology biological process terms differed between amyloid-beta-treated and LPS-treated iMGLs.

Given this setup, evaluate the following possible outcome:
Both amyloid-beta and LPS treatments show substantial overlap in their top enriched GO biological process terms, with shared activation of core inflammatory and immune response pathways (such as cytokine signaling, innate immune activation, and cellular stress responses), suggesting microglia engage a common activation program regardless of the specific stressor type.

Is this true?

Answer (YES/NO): NO